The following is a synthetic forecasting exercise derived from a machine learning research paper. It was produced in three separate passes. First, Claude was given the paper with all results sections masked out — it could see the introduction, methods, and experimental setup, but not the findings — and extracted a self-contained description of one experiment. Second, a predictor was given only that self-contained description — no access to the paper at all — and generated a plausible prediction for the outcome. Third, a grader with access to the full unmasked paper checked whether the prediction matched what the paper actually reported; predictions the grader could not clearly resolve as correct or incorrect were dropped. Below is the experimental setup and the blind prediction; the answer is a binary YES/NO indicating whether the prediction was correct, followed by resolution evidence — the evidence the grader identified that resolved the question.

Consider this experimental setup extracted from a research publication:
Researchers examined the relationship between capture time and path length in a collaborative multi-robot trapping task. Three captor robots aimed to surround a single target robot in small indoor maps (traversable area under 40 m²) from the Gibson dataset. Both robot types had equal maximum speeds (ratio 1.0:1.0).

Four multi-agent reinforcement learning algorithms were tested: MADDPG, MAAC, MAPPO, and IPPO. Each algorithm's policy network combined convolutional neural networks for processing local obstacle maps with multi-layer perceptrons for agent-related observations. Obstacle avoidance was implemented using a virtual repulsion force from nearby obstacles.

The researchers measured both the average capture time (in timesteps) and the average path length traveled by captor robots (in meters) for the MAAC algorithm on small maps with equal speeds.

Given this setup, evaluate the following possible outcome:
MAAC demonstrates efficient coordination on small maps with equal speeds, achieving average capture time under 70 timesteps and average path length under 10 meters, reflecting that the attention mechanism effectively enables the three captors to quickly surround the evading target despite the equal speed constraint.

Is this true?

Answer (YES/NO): YES